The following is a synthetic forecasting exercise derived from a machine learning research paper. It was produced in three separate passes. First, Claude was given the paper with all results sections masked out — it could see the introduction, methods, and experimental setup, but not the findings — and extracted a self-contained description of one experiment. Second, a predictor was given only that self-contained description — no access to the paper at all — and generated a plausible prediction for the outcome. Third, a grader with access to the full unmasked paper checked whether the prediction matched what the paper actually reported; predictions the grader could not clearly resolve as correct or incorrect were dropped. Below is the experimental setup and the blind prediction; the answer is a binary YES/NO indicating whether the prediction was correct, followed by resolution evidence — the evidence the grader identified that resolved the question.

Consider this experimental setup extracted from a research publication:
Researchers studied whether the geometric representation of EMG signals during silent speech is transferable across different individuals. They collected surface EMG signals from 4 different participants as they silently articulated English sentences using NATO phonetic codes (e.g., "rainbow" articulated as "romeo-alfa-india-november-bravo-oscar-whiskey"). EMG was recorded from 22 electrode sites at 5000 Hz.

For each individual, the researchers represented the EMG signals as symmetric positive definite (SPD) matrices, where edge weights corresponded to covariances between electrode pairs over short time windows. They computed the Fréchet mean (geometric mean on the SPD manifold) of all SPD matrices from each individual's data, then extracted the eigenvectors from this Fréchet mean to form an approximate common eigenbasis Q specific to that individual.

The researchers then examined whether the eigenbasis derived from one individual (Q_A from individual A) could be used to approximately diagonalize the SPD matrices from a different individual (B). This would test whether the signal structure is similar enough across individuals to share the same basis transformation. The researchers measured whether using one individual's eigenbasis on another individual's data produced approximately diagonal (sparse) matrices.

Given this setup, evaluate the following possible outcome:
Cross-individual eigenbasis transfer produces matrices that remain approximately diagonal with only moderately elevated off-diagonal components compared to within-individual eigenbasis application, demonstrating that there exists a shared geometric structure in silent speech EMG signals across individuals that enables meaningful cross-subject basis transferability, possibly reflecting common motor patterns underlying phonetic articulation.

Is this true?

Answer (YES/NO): NO